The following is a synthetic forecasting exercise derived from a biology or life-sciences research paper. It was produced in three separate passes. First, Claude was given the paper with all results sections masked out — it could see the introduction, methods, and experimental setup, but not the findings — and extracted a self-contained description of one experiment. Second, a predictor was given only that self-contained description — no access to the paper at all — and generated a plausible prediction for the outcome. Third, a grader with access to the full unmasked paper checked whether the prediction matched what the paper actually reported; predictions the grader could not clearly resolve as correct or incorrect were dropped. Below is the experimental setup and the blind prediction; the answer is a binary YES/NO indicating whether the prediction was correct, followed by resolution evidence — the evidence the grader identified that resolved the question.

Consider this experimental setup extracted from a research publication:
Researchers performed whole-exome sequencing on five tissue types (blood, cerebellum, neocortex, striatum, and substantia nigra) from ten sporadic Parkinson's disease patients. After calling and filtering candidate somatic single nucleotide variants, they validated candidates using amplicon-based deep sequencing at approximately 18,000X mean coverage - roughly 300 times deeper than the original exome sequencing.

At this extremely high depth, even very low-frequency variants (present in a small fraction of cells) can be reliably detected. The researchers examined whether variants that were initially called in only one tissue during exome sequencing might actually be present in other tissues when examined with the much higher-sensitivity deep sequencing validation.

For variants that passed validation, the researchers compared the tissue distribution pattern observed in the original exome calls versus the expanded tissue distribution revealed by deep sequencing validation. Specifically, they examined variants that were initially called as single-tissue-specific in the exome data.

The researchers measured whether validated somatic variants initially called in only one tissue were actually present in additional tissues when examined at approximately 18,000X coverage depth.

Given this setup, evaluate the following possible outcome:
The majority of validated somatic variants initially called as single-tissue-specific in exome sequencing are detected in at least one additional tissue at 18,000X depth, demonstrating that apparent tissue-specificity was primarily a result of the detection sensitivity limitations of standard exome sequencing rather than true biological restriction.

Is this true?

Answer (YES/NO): YES